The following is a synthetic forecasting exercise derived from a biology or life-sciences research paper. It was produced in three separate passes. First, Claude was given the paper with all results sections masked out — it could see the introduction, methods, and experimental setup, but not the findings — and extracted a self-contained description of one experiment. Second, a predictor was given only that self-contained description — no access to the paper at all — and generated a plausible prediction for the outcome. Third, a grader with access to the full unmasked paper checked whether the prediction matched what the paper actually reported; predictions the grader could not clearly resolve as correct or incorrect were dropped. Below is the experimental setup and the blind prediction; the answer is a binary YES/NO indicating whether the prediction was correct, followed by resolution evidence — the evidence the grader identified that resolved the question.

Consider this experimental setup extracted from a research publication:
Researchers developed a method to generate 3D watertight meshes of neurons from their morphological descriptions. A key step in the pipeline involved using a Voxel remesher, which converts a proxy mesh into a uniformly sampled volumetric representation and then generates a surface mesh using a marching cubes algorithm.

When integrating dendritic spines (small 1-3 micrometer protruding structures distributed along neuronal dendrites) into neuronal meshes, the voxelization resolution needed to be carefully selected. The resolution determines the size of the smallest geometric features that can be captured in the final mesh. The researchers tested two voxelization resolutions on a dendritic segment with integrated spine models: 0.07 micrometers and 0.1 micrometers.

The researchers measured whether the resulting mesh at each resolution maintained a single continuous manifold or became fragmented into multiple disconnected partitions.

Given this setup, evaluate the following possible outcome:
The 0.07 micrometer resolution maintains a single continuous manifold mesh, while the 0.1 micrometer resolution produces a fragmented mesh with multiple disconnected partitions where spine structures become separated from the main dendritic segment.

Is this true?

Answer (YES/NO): YES